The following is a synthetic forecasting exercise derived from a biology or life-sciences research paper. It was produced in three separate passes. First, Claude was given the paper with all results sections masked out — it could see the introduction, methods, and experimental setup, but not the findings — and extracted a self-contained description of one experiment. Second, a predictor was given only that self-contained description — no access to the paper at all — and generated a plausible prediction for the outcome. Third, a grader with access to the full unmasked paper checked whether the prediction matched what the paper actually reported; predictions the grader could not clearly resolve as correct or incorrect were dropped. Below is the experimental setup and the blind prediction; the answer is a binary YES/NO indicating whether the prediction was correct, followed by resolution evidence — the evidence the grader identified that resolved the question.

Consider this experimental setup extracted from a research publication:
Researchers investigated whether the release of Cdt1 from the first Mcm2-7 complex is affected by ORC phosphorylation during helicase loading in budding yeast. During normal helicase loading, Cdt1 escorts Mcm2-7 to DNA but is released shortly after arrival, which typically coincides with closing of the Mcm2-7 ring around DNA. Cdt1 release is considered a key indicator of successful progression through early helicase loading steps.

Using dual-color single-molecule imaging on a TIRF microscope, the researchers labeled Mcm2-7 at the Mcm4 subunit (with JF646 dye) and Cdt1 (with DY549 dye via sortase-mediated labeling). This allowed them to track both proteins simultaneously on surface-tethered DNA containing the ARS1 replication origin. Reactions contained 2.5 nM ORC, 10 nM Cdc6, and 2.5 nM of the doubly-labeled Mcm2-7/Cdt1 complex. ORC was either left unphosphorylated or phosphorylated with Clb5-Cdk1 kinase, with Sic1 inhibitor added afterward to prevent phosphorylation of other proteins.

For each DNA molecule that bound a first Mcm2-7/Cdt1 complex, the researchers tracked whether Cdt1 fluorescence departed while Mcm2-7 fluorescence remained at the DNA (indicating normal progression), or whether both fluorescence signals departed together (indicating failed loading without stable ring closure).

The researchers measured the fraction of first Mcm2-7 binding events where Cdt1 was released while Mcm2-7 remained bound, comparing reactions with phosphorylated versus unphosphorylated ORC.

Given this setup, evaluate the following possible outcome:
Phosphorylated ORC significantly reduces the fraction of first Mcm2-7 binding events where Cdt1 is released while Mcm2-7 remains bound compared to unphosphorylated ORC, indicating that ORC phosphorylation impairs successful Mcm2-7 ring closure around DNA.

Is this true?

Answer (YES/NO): YES